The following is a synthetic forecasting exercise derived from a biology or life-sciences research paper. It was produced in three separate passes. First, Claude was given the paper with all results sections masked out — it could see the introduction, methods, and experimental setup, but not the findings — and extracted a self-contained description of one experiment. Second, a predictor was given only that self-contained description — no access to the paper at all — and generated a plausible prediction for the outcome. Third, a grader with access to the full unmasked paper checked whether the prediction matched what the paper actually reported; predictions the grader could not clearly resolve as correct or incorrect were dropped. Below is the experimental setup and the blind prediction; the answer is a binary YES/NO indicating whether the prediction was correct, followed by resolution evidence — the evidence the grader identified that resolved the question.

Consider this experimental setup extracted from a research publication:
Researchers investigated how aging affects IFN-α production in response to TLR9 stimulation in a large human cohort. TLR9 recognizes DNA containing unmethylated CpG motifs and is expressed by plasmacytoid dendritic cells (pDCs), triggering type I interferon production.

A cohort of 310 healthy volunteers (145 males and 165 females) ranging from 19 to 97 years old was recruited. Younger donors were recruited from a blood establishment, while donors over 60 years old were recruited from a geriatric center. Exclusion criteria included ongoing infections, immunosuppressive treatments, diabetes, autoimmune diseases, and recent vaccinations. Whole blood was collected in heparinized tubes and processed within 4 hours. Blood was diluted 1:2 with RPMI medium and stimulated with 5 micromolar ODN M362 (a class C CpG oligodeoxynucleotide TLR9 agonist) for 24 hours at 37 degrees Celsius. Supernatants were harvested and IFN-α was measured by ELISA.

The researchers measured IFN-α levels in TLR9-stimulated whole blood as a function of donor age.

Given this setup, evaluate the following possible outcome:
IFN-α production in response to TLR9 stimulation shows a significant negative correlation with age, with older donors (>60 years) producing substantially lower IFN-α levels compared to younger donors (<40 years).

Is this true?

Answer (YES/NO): YES